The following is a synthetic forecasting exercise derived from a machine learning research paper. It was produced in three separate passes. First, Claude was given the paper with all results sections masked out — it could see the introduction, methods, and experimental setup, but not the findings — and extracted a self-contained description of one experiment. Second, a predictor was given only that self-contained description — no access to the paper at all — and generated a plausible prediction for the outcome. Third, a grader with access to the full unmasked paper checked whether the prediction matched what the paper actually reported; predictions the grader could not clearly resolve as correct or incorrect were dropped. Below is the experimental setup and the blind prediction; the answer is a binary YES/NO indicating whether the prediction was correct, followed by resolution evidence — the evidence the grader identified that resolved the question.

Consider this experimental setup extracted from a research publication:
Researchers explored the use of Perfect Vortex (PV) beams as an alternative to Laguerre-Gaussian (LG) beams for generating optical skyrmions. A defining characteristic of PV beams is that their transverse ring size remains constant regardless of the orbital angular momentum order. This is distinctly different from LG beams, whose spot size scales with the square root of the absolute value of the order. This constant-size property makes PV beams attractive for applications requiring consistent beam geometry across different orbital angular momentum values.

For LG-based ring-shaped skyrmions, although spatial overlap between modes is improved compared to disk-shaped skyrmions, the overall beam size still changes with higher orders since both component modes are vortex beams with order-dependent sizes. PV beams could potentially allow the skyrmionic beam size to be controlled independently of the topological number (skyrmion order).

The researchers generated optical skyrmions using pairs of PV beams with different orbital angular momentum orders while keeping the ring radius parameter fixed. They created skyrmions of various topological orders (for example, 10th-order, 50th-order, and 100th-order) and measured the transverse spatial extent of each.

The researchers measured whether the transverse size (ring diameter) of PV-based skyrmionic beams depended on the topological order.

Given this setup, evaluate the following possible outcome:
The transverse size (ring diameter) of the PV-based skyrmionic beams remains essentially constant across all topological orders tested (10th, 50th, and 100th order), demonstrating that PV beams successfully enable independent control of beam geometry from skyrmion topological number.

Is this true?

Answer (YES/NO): YES